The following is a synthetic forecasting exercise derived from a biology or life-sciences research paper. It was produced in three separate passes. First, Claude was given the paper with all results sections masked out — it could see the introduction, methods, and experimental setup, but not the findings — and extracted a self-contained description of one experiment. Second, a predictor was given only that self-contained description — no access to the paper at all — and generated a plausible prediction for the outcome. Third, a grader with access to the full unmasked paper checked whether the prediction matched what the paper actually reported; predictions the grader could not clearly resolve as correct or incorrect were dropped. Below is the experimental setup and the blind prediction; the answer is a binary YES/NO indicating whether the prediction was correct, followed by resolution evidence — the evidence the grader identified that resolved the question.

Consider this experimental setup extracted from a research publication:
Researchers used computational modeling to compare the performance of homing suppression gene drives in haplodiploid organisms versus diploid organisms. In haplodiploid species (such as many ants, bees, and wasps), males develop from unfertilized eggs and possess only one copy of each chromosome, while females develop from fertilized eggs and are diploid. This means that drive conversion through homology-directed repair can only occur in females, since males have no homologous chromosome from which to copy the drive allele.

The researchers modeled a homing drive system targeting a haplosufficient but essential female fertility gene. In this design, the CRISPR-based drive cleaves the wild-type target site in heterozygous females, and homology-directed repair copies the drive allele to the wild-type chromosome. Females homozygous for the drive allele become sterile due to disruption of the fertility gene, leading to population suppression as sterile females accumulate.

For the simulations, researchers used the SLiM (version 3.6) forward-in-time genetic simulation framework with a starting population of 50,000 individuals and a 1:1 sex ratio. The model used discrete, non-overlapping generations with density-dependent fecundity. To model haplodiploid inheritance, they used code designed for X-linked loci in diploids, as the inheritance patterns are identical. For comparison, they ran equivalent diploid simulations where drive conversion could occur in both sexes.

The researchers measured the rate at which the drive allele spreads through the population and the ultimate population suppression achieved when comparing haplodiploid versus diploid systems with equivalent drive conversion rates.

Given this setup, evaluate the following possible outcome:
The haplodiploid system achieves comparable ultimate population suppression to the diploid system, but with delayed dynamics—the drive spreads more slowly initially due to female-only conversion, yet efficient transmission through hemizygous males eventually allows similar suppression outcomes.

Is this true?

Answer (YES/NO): NO